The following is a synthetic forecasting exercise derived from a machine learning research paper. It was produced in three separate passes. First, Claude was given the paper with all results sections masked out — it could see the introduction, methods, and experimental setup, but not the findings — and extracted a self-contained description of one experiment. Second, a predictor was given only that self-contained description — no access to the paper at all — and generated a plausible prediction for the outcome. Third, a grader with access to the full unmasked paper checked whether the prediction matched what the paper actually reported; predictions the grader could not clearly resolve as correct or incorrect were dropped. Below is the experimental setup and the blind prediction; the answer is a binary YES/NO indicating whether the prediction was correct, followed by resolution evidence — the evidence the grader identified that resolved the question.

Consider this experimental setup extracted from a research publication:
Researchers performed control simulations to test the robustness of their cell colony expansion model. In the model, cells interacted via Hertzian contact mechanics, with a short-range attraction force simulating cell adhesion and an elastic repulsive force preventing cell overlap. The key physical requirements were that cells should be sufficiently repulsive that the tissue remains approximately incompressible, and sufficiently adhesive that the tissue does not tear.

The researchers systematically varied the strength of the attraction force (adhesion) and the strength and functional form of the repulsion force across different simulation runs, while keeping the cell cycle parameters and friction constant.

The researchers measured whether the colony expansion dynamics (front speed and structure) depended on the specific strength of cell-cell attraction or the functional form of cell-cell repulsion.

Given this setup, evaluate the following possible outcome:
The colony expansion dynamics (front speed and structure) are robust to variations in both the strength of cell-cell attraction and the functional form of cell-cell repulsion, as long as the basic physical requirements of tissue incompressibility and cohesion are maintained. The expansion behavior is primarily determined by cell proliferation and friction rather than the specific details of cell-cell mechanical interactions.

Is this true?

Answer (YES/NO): YES